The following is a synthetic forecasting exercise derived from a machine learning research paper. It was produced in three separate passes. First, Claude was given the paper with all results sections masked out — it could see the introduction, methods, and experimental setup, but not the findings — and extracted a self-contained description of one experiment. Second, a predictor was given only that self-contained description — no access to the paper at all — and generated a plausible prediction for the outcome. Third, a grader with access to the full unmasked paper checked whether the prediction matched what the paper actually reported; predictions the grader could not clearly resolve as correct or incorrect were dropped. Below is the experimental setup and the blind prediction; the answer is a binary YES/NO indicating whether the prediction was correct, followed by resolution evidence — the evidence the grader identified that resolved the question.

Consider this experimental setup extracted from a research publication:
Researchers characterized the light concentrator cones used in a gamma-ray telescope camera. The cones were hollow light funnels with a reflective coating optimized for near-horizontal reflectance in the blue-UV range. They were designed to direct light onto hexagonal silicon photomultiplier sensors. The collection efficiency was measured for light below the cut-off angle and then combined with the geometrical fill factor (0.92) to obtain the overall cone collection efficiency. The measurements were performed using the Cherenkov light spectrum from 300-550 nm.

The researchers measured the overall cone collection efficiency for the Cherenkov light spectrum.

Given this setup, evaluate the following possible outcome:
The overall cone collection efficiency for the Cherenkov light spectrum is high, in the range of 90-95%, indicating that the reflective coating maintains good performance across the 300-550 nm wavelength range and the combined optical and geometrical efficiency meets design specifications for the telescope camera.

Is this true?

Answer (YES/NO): NO